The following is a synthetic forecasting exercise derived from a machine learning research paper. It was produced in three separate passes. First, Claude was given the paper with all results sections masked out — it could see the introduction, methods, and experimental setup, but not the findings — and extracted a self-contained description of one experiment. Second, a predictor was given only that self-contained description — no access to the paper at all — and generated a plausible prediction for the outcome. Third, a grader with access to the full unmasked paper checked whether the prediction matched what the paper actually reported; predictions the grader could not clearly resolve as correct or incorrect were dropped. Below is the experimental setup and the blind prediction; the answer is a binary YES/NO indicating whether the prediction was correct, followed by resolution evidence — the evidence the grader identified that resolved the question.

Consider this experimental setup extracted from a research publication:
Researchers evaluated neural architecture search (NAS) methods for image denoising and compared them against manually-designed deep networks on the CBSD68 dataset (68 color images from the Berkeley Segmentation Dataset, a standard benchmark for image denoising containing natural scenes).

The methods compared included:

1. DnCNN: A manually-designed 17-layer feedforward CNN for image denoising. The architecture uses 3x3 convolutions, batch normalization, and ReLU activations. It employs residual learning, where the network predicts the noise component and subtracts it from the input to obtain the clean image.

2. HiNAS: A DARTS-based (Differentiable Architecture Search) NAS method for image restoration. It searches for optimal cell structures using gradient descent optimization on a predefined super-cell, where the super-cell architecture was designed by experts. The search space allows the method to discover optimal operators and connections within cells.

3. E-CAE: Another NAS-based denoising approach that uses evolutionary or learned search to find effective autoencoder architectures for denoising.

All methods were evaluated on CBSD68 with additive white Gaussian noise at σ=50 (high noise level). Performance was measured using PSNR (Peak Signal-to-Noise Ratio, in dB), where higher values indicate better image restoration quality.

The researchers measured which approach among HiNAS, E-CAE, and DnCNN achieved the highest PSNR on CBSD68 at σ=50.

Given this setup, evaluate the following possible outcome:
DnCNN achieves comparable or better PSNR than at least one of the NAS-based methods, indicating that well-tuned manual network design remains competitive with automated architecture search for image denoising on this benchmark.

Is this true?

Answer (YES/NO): YES